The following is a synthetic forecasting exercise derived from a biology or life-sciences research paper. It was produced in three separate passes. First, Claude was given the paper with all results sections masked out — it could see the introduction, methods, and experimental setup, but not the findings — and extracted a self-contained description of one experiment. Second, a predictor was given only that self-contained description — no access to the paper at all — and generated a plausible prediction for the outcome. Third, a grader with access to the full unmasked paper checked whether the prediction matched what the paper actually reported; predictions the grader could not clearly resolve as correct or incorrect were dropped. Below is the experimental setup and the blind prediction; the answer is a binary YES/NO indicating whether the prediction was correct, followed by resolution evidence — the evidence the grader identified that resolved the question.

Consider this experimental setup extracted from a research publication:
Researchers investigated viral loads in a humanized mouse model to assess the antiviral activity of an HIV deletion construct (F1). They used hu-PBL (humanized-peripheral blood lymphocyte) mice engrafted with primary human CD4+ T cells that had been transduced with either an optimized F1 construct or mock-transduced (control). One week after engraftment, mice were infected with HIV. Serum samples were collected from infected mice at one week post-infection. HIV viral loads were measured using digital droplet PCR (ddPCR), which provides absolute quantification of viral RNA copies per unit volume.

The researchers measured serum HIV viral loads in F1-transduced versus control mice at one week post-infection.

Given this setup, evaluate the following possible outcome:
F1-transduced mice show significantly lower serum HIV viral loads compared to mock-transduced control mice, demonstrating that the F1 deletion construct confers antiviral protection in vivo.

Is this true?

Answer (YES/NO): YES